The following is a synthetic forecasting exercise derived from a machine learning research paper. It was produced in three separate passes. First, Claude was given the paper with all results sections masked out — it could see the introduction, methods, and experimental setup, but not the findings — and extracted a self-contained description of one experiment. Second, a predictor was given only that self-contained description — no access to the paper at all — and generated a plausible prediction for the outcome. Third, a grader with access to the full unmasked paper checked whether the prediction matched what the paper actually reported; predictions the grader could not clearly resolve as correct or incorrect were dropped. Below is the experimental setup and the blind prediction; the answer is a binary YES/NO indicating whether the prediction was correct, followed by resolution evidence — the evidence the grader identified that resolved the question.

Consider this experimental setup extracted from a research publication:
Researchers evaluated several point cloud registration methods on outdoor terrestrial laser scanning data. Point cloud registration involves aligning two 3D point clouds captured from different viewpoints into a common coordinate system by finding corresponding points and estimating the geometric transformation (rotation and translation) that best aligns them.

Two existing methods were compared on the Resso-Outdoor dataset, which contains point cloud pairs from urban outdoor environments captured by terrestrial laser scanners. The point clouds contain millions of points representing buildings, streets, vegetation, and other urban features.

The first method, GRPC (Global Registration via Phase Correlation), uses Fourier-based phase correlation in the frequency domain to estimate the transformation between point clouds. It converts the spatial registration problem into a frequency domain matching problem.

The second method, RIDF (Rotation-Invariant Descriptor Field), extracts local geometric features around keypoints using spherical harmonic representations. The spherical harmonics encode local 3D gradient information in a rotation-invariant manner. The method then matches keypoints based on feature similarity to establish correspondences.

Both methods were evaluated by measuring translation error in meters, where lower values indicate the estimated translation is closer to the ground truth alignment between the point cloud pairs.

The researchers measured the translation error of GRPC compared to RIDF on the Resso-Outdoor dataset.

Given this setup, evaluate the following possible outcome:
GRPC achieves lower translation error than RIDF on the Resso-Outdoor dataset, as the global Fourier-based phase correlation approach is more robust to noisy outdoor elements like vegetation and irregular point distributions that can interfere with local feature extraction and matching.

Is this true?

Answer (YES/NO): YES